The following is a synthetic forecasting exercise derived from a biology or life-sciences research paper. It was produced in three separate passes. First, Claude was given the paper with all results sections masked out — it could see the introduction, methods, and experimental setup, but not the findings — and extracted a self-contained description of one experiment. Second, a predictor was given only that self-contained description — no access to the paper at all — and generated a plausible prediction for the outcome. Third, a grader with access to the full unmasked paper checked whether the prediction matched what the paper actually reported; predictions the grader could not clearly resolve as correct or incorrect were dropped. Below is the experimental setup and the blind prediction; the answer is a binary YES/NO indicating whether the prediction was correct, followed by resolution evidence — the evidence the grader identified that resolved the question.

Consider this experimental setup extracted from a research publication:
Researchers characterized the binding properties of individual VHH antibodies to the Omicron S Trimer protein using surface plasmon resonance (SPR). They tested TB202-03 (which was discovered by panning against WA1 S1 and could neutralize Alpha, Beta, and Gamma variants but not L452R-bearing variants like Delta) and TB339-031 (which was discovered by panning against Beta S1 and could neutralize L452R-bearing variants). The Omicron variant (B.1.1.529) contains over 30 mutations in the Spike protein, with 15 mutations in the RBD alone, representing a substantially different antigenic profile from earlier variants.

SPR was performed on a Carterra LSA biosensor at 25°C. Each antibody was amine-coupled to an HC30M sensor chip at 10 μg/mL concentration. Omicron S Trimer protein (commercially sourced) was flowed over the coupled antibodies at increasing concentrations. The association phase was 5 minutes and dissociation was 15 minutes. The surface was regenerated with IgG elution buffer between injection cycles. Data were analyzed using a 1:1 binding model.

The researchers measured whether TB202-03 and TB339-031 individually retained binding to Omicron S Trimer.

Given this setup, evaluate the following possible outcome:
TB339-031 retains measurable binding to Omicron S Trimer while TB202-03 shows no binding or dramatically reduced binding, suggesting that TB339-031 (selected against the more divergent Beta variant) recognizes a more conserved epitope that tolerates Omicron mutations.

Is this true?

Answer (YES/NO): NO